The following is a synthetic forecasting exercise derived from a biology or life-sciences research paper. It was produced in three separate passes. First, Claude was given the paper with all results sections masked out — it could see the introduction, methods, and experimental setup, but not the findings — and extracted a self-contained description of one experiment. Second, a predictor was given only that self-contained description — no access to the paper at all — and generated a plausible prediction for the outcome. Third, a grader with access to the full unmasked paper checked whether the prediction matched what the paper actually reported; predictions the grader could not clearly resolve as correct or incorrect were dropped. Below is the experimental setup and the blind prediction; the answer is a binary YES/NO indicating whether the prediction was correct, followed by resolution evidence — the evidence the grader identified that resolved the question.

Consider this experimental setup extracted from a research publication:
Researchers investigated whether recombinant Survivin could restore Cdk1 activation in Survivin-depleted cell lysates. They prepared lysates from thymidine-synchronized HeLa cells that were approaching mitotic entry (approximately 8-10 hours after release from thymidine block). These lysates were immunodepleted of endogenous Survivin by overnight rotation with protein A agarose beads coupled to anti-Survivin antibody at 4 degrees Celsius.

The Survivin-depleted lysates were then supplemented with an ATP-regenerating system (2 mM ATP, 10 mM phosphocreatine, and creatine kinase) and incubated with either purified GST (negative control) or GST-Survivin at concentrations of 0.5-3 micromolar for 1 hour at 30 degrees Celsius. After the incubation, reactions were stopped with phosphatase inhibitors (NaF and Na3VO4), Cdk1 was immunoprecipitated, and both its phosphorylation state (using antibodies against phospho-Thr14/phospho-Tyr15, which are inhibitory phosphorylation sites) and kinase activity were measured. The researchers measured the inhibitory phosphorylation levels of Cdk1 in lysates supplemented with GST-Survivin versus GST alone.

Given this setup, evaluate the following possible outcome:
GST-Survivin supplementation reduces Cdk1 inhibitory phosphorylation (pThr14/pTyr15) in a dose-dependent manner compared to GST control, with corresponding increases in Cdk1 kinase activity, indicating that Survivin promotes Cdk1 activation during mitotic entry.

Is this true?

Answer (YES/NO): YES